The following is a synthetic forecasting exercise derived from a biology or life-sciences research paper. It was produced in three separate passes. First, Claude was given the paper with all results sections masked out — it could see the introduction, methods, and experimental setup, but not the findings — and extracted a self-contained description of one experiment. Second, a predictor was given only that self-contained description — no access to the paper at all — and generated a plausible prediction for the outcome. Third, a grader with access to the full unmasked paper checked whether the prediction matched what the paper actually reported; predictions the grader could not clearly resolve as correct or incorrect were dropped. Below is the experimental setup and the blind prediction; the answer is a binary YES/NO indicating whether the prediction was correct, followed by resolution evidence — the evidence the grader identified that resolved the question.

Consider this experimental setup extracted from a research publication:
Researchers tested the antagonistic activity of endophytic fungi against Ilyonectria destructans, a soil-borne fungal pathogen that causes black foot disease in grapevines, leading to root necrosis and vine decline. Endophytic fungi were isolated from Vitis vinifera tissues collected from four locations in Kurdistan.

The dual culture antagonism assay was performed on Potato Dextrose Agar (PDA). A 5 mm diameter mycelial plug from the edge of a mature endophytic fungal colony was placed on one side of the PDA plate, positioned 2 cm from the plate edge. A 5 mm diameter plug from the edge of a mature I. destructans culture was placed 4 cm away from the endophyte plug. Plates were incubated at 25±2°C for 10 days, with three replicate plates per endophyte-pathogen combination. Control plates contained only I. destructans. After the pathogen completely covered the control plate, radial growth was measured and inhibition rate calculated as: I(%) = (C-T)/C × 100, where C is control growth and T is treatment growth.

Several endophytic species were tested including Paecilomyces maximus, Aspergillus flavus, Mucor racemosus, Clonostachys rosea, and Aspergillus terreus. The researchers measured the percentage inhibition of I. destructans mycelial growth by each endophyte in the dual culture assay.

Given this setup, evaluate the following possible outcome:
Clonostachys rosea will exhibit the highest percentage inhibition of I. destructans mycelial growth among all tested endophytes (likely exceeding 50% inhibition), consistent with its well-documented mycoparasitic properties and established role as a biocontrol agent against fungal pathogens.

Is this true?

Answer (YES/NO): NO